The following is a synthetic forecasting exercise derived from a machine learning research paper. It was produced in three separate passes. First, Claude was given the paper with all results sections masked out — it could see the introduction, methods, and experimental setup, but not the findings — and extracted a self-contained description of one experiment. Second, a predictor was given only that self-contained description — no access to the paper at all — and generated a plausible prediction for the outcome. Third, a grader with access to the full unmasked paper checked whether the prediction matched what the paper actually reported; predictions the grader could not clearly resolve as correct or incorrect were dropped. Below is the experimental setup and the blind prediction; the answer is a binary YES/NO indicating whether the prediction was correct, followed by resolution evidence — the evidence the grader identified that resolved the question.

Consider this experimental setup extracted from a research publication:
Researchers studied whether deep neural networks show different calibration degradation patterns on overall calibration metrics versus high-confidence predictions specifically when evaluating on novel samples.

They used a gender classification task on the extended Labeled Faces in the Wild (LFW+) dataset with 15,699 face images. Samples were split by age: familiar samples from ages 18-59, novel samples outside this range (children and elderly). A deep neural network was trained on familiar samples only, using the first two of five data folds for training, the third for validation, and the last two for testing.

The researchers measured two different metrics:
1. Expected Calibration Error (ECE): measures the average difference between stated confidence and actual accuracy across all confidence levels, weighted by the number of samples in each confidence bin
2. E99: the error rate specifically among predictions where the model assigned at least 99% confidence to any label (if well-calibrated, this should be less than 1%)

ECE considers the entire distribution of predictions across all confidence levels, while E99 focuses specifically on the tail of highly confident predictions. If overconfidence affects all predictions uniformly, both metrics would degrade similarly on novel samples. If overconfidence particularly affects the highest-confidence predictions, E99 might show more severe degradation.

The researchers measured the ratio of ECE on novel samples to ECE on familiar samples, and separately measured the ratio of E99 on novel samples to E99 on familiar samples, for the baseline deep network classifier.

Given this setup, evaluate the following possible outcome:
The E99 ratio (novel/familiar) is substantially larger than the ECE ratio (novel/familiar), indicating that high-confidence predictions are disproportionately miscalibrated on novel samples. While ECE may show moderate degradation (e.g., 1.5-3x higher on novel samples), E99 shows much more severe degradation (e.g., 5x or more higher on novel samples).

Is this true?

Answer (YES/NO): NO